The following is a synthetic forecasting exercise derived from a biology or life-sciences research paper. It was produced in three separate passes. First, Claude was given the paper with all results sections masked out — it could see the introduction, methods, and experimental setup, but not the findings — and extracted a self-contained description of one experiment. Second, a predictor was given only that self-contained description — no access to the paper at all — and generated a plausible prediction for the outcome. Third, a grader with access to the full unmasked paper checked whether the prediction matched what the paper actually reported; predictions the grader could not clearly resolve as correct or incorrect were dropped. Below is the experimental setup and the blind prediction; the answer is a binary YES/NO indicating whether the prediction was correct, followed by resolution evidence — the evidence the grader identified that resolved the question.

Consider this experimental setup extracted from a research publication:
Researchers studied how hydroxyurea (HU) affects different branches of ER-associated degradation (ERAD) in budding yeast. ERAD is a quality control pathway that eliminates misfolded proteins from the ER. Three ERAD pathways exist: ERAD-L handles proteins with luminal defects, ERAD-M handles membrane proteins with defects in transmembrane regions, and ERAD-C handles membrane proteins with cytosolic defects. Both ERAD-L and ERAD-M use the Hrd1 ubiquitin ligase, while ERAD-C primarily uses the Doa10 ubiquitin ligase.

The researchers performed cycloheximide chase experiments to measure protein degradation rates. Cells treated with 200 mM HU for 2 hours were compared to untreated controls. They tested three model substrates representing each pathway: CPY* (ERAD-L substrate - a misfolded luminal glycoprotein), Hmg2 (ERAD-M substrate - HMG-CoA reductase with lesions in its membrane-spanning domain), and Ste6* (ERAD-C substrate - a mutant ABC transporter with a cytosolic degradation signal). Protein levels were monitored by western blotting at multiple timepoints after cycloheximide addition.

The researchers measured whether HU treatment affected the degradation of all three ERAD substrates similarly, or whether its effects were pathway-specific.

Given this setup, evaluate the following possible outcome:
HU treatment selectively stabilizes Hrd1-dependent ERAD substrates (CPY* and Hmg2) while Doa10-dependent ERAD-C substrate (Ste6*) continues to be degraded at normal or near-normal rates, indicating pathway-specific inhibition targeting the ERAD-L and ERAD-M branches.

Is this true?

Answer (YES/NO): NO